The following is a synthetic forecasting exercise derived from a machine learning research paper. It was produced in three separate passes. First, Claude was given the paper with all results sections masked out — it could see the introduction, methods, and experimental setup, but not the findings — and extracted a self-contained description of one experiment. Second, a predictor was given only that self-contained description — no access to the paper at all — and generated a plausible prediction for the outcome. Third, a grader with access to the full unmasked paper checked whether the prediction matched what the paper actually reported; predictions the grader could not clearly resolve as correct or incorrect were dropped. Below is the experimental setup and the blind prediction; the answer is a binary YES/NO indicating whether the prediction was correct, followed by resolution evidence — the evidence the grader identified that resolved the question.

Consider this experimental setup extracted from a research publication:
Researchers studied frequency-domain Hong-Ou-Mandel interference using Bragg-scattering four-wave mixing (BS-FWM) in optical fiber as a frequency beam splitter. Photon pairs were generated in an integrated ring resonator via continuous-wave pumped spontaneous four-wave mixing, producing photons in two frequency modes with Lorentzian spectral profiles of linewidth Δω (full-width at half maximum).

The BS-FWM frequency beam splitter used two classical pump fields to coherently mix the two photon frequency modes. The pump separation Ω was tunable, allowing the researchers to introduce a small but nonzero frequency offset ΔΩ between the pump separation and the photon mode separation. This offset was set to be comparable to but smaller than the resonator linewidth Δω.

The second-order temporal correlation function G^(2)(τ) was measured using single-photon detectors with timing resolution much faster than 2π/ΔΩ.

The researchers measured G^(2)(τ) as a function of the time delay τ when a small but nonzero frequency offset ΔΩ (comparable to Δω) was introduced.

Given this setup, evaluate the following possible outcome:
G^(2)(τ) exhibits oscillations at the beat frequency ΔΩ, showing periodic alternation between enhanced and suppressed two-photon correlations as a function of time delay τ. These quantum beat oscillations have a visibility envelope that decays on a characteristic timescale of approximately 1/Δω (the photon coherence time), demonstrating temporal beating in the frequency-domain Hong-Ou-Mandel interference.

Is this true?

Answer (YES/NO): YES